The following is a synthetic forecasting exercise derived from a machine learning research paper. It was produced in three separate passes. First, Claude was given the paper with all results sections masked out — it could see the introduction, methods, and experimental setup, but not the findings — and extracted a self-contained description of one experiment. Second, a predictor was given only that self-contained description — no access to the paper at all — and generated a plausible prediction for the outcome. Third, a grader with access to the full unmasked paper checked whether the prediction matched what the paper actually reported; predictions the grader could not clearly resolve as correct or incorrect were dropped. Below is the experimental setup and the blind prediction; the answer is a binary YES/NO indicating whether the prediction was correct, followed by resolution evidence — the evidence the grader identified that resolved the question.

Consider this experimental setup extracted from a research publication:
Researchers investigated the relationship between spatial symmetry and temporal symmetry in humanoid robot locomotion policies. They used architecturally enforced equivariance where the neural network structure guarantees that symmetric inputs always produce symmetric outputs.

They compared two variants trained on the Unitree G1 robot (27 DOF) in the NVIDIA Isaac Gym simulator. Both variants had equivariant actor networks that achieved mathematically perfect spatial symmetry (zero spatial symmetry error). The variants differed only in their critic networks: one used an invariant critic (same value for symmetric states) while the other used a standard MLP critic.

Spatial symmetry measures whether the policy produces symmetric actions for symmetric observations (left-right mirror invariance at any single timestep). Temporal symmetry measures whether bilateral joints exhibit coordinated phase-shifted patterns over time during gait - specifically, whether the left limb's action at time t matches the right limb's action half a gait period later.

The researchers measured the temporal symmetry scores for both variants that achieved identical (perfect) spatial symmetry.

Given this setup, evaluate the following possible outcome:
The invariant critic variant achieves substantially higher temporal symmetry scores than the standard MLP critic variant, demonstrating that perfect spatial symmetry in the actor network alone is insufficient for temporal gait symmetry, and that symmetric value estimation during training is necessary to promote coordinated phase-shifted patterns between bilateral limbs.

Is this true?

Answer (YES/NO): YES